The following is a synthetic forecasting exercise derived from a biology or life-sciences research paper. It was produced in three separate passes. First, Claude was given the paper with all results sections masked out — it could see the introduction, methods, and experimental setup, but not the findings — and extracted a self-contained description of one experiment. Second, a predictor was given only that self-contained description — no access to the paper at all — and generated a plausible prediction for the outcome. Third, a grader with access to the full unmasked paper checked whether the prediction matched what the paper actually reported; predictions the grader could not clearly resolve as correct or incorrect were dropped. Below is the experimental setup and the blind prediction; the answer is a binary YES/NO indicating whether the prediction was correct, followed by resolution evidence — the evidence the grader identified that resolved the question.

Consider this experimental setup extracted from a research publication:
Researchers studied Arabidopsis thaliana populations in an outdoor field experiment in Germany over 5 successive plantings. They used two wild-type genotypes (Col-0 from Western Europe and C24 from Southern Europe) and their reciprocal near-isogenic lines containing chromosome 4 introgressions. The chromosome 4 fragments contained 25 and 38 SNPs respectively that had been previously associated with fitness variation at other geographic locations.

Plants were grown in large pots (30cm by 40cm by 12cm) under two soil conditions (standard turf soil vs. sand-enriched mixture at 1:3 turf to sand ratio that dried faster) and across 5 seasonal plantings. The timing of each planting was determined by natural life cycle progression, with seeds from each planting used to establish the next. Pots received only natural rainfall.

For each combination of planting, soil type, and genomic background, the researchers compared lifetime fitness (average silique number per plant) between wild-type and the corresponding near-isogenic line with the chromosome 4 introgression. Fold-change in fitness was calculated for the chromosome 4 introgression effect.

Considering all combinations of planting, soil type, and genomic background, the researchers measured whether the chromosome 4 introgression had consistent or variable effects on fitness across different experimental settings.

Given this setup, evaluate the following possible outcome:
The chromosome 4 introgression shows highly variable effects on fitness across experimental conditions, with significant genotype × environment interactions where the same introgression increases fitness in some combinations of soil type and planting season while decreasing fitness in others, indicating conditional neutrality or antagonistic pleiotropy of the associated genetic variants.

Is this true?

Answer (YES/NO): YES